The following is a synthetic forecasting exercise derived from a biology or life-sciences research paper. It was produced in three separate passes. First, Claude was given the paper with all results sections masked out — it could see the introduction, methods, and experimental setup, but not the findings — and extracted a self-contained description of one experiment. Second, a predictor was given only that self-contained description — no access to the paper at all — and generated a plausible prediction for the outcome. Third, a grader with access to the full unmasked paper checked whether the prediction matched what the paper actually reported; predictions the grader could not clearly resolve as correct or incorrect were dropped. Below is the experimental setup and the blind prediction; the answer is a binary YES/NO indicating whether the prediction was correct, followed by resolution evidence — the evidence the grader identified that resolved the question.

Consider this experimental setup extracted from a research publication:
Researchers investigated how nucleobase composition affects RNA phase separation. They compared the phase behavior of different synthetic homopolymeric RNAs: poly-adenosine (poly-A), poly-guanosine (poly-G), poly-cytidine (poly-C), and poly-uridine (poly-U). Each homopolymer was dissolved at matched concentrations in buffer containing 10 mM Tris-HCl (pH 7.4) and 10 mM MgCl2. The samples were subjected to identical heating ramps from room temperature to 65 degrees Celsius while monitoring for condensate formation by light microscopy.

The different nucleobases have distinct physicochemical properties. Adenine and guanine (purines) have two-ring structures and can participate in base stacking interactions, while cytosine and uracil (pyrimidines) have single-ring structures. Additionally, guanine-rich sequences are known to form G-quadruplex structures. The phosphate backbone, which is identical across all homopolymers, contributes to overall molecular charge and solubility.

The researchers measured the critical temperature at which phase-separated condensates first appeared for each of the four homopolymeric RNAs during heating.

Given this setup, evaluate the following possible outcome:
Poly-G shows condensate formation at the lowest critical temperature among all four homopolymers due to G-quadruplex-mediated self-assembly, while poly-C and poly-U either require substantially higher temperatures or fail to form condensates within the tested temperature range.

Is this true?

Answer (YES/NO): YES